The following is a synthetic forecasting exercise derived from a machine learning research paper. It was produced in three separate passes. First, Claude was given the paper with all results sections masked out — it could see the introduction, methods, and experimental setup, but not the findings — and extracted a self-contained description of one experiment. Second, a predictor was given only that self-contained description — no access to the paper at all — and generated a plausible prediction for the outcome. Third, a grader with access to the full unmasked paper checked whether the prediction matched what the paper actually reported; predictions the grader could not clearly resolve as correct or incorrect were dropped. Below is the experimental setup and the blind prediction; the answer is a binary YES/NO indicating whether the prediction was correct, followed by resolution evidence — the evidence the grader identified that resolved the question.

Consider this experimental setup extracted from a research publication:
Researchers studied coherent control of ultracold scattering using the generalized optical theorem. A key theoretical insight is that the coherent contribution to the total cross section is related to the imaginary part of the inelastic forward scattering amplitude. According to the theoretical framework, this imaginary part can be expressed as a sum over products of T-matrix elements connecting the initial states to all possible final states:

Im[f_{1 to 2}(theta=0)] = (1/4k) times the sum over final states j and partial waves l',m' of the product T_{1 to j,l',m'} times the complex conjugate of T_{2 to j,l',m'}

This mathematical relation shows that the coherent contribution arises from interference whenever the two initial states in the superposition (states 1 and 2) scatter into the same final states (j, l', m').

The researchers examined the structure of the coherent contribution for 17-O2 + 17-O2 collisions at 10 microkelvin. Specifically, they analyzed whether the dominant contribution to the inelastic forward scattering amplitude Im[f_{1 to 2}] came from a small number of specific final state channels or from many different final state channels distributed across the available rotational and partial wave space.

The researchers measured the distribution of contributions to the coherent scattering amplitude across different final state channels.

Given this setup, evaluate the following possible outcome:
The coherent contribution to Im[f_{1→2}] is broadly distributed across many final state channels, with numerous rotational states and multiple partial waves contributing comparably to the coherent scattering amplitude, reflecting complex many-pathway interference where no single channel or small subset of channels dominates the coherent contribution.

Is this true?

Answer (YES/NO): NO